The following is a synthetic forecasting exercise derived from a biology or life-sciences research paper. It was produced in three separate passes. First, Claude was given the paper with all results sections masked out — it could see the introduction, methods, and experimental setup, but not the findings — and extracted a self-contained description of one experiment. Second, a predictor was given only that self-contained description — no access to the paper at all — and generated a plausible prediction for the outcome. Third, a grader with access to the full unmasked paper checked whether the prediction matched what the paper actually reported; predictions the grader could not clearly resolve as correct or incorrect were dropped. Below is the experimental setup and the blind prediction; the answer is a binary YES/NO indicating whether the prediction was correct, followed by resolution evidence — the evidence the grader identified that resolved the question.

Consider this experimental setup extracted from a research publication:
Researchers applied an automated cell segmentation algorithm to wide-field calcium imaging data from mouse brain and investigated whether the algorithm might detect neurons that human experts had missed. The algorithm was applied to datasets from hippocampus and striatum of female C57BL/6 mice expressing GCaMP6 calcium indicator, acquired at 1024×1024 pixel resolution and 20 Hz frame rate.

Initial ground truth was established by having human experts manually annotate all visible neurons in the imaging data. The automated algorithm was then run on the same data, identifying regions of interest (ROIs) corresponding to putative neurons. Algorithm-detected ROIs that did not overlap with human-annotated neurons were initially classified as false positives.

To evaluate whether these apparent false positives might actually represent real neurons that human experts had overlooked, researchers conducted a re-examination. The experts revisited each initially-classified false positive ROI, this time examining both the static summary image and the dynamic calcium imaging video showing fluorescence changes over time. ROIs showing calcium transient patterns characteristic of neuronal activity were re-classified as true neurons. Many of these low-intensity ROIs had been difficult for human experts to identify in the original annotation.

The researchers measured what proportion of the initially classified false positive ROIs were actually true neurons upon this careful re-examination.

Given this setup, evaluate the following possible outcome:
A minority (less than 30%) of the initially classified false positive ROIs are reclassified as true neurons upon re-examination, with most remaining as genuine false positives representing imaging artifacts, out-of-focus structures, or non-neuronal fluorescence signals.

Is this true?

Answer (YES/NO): NO